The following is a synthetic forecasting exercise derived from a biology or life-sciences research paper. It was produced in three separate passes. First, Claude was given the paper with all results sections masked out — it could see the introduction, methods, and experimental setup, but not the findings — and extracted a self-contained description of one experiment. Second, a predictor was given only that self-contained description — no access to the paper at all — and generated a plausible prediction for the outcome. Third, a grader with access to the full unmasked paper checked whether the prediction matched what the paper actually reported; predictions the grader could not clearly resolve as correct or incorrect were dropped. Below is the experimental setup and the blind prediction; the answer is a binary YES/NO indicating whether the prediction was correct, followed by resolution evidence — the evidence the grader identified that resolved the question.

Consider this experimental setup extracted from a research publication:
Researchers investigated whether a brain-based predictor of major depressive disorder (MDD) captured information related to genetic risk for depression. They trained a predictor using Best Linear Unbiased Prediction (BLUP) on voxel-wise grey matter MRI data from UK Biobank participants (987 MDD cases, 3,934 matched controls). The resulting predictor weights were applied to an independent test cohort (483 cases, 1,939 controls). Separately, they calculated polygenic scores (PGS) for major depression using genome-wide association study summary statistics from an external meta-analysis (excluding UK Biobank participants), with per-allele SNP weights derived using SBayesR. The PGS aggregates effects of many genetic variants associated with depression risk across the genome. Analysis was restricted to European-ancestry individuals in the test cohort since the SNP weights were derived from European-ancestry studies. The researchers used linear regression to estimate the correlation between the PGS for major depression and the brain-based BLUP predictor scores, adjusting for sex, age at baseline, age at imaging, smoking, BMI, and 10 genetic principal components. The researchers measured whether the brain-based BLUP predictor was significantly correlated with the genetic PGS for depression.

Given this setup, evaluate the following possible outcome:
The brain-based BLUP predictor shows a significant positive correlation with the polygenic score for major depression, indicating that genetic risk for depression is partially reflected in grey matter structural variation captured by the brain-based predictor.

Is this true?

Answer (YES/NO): YES